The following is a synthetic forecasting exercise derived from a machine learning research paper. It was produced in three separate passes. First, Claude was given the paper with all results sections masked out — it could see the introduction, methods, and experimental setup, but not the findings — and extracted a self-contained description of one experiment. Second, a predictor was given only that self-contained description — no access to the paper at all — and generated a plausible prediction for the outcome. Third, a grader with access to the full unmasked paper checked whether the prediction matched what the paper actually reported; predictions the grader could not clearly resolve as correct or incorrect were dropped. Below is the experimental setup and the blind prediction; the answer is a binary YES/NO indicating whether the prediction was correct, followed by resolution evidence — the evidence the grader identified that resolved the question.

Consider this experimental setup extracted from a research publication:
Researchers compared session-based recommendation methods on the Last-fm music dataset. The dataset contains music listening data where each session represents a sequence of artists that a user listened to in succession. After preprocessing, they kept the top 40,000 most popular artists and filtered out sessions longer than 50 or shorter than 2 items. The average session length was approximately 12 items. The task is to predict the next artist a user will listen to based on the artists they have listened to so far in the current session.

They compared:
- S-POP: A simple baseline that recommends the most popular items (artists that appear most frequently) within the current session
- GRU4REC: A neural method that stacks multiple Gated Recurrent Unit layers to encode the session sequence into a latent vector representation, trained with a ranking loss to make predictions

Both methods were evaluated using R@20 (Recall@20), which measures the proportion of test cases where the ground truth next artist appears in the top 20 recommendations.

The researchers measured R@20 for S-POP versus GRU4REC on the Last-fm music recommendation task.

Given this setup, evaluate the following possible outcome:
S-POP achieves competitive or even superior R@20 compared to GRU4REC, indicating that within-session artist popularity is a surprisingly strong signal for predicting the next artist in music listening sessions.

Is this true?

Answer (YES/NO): YES